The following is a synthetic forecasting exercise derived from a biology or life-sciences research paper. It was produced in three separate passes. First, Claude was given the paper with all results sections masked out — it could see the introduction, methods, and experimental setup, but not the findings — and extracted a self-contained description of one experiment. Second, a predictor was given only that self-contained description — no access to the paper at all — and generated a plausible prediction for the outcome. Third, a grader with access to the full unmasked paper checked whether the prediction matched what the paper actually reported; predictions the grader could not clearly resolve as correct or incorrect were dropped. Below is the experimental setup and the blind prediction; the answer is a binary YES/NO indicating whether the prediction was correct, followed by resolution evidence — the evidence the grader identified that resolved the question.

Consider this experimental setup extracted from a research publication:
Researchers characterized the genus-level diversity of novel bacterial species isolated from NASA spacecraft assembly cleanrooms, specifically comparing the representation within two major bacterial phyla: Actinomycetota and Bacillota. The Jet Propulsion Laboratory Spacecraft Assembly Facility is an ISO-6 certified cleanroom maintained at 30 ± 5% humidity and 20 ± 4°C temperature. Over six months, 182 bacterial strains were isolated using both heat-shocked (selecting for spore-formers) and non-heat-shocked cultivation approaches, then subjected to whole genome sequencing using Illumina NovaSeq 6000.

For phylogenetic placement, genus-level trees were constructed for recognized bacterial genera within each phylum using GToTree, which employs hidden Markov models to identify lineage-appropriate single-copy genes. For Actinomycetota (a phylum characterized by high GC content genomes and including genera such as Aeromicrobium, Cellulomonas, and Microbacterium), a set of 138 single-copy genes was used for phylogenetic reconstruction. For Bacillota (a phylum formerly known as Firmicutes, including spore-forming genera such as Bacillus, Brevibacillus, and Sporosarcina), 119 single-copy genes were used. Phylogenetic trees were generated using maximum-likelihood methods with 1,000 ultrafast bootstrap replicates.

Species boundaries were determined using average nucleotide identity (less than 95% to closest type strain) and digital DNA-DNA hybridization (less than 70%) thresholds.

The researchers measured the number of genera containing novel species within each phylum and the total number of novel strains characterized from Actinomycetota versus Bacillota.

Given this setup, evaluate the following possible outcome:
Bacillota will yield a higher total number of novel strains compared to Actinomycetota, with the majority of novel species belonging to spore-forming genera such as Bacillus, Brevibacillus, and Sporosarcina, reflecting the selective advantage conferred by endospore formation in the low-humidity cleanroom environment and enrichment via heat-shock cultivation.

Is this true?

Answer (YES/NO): YES